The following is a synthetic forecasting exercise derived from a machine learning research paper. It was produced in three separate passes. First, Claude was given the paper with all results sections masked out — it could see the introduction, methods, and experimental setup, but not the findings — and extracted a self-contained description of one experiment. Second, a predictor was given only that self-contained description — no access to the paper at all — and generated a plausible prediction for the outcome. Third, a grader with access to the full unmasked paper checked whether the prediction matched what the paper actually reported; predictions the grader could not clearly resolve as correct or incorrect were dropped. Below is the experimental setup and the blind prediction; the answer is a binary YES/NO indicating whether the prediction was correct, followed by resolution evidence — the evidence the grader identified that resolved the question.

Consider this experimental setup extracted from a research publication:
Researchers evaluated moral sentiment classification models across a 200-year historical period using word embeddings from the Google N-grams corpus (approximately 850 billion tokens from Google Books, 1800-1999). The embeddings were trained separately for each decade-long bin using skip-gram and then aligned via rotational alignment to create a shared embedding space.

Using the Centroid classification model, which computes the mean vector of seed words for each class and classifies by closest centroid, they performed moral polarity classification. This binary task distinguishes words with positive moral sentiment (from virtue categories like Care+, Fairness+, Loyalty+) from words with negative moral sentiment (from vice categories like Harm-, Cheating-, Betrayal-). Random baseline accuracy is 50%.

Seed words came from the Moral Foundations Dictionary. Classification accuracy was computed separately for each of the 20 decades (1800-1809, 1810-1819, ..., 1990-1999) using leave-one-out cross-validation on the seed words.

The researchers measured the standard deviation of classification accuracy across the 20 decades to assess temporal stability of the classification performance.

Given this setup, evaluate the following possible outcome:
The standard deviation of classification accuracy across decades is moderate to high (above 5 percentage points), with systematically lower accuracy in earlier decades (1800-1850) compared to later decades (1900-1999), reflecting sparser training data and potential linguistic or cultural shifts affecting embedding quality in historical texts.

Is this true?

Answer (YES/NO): NO